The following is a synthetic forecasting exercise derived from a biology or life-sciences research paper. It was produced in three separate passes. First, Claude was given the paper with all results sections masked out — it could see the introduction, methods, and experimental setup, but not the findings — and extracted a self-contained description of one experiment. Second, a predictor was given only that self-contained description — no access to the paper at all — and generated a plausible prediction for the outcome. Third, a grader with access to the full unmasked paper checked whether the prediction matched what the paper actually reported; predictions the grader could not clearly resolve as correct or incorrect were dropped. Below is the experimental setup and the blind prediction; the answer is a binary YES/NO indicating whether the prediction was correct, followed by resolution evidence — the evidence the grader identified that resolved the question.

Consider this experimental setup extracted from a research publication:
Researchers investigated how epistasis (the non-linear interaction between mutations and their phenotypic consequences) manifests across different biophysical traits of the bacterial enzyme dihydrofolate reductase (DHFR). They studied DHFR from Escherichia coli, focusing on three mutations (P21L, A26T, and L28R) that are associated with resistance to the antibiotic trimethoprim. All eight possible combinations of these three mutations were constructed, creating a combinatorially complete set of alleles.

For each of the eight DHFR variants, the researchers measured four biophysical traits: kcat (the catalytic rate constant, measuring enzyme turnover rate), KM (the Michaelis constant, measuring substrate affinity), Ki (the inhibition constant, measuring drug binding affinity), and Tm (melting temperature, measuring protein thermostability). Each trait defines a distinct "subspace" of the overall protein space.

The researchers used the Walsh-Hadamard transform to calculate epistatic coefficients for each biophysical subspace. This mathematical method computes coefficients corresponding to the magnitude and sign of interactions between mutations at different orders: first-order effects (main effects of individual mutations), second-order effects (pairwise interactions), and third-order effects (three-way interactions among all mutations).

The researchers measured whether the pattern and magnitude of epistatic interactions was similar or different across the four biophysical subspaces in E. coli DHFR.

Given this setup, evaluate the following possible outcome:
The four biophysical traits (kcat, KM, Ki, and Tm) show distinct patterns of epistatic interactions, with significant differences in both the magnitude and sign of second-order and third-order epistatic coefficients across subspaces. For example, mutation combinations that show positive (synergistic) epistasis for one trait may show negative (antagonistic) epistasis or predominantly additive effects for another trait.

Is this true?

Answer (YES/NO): YES